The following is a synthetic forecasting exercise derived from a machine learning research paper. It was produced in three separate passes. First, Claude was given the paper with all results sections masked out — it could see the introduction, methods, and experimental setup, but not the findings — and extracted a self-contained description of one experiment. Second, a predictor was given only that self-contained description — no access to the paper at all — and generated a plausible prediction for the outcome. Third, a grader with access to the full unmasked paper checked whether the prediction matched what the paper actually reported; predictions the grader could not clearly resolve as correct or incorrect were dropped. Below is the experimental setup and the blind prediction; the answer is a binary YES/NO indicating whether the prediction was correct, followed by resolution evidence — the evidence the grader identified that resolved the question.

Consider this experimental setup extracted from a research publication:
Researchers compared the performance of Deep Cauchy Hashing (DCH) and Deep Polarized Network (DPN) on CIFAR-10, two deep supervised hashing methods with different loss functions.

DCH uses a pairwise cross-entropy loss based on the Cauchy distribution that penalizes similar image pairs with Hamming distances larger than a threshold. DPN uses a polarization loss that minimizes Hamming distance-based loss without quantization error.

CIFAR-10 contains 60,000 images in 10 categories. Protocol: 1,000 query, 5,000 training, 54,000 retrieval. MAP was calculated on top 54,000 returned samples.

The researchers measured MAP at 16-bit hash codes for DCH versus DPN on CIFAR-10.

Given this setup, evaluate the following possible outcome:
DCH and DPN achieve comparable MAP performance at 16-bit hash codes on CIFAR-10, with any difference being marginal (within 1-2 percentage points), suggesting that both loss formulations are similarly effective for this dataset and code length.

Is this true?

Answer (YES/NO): NO